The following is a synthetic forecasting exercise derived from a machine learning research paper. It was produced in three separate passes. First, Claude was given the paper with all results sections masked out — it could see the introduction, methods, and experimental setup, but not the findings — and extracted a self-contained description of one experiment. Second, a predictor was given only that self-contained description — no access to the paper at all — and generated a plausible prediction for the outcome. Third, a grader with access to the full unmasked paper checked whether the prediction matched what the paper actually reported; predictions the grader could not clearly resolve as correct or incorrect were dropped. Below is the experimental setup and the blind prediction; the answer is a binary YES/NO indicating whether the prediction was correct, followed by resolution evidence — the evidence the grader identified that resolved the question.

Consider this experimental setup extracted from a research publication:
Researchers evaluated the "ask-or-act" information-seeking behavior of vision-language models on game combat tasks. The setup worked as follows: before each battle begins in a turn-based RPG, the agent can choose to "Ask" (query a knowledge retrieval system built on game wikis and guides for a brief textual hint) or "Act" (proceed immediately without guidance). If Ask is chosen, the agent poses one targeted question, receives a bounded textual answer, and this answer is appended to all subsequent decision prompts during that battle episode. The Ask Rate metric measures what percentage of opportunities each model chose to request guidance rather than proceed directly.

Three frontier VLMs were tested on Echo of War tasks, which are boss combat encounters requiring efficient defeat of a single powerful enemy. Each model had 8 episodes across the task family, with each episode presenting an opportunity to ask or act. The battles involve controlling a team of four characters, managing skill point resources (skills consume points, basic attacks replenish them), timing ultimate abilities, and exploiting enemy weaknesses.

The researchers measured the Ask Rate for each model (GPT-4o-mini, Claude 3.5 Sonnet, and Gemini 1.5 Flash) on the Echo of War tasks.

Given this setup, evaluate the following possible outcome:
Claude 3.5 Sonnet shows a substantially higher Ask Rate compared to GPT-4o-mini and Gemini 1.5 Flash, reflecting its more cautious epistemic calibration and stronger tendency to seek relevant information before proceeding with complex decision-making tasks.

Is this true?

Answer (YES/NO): NO